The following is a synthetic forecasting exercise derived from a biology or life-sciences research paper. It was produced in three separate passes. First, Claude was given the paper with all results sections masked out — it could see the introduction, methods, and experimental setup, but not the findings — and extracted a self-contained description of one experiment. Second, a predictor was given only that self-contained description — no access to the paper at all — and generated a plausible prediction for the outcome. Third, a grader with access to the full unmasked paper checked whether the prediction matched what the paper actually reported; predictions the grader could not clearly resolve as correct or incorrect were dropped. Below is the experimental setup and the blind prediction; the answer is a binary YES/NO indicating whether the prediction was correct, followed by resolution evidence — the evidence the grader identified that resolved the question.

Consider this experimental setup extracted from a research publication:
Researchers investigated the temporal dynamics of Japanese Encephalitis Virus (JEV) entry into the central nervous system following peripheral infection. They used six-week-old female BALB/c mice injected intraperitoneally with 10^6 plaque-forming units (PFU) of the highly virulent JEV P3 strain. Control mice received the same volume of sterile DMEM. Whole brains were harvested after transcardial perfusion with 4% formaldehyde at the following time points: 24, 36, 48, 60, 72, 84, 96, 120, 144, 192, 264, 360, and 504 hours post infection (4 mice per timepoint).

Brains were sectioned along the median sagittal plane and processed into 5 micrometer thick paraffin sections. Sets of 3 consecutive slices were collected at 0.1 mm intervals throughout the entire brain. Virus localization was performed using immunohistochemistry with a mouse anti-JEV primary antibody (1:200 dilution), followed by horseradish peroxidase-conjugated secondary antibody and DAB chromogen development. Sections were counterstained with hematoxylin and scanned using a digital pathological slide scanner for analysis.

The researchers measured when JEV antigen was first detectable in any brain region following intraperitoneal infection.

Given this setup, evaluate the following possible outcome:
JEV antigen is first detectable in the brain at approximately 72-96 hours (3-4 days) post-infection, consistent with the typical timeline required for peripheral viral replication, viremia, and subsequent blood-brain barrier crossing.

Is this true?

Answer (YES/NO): YES